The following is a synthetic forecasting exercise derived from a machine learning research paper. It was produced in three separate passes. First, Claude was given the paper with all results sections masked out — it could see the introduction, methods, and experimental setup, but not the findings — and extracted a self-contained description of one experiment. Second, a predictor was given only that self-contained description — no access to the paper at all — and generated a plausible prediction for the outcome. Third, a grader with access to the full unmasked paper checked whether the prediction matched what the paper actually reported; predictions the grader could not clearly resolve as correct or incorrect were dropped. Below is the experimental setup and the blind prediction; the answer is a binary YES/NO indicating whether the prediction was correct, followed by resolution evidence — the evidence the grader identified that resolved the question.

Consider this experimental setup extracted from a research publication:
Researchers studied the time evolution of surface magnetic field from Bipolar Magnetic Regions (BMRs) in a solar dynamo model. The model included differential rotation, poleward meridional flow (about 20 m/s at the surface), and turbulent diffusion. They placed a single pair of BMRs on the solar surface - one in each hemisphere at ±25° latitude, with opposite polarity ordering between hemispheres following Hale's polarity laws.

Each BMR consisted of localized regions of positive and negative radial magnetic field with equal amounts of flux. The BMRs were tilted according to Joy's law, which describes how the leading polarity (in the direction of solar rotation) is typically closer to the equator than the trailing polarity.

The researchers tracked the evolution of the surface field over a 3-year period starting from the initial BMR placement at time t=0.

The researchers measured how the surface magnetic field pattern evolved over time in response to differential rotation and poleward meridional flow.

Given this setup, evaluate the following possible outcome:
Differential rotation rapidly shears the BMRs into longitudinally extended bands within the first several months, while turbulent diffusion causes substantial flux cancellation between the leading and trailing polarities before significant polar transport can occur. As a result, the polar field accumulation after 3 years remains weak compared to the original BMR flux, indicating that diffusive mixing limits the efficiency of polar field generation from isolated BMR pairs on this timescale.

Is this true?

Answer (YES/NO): NO